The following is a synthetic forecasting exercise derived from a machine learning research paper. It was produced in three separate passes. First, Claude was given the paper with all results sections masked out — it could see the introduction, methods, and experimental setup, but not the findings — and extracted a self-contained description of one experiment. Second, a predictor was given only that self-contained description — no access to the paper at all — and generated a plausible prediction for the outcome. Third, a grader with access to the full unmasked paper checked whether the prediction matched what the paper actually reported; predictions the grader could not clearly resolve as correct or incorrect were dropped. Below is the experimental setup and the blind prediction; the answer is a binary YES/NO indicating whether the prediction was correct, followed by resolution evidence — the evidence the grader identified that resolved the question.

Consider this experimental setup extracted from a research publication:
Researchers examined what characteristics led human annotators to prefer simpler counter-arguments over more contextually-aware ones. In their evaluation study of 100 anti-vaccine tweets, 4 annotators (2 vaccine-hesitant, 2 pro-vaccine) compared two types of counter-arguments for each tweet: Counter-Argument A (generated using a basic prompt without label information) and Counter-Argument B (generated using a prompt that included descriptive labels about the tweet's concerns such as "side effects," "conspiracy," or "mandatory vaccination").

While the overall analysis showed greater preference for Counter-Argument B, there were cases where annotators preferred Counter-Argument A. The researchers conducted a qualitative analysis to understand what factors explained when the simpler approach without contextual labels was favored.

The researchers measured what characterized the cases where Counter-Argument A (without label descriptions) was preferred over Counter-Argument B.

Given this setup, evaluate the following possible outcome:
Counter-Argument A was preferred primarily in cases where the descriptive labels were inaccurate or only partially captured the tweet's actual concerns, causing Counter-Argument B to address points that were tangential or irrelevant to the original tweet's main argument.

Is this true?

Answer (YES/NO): NO